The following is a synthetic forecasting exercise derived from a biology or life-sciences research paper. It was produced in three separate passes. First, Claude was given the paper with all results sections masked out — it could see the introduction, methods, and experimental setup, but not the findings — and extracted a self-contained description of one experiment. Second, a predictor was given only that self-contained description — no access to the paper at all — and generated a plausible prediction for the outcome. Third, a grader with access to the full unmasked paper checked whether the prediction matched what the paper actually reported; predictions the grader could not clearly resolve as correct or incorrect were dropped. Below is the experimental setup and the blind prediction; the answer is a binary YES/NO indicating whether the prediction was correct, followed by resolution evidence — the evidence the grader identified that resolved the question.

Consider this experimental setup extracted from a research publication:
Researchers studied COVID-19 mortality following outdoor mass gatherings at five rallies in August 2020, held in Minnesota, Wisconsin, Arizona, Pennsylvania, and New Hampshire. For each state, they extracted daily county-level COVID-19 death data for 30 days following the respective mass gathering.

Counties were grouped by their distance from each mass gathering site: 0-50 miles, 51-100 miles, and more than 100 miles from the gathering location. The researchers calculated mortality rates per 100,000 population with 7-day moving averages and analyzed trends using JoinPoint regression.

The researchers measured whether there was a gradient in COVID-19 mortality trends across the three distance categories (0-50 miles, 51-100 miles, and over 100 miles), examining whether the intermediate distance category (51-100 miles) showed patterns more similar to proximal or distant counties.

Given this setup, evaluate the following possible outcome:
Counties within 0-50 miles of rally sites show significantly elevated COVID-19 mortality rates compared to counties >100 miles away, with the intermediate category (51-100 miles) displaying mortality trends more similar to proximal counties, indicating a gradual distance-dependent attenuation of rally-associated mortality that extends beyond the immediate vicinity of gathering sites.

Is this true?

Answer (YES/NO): NO